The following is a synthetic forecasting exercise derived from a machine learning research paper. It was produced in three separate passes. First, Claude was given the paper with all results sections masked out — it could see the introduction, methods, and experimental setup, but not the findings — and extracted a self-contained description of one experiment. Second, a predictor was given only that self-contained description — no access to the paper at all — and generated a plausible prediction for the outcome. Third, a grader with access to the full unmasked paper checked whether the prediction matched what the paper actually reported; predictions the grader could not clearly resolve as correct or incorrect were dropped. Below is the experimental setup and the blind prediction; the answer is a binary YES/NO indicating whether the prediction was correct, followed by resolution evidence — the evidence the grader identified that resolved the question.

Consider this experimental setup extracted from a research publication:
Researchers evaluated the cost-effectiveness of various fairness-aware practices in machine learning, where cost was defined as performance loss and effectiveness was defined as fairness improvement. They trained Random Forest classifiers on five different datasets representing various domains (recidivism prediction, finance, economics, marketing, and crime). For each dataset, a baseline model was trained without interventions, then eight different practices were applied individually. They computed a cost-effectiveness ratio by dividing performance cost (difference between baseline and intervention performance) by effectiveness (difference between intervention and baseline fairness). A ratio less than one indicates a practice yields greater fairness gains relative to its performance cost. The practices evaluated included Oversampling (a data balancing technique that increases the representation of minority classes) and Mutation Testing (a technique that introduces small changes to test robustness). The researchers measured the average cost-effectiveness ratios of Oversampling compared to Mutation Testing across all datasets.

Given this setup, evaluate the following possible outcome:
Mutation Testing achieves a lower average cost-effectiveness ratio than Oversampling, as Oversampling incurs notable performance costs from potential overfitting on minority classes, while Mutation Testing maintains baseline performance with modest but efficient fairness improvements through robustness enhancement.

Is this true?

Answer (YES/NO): NO